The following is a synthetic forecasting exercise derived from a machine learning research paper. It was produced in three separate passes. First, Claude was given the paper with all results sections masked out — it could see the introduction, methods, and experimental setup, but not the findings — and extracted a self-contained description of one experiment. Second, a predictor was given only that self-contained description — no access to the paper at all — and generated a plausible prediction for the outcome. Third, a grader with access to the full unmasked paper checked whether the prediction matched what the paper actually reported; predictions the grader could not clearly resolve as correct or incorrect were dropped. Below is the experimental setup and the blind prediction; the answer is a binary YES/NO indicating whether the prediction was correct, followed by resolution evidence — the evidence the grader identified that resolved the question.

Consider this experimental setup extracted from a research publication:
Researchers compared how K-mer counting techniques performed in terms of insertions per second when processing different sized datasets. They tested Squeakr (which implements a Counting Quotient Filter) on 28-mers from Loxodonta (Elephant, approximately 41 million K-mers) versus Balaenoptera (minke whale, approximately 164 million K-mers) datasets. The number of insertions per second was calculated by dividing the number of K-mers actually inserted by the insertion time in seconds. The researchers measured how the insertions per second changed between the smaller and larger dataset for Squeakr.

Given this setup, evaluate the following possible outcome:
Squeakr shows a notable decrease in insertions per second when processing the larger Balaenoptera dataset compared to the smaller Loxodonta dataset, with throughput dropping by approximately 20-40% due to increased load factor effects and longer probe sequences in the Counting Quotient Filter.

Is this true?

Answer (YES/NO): NO